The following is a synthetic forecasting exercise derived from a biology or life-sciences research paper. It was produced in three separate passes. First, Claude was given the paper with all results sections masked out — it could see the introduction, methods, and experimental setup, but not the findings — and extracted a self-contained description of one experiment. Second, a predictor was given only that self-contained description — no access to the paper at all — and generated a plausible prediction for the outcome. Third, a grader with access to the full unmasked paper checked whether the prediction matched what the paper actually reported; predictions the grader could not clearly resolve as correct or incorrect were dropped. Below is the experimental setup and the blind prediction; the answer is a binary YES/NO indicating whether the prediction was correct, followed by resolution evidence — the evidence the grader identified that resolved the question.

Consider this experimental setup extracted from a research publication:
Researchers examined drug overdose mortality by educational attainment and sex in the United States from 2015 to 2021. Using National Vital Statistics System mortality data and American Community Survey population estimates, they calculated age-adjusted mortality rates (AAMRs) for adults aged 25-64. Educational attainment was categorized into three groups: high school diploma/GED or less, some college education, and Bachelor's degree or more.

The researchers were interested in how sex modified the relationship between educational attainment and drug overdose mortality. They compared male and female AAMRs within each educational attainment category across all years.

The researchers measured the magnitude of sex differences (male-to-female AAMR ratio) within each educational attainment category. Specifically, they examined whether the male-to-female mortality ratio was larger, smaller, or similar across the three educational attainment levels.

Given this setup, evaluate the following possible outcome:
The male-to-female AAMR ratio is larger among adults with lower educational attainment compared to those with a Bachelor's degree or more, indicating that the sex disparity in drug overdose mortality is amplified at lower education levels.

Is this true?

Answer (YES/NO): NO